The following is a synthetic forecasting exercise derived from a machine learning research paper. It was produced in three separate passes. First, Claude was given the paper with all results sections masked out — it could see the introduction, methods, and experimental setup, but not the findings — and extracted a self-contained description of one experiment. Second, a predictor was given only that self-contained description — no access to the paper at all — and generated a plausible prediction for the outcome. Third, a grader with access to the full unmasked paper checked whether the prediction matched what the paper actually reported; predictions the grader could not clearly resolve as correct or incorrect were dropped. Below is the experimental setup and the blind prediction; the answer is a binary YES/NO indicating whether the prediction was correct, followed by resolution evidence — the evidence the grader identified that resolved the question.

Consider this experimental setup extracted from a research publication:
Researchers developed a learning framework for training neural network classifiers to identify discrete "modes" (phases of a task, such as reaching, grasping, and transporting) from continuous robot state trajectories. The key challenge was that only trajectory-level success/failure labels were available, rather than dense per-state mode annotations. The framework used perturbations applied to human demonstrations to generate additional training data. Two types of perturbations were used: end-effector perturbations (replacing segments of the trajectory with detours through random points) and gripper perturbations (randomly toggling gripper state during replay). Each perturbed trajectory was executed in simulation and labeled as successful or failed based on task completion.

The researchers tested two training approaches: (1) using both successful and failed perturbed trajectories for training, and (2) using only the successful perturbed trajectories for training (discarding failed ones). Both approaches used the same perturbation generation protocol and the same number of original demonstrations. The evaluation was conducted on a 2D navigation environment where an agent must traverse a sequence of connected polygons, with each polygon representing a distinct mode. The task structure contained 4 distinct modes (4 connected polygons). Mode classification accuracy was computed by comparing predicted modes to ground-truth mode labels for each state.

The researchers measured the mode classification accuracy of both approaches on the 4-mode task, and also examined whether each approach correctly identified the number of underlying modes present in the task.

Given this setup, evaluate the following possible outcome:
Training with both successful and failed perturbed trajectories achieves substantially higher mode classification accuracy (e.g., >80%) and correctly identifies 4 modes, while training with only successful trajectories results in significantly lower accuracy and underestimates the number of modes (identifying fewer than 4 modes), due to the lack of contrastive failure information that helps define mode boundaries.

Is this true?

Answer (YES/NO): YES